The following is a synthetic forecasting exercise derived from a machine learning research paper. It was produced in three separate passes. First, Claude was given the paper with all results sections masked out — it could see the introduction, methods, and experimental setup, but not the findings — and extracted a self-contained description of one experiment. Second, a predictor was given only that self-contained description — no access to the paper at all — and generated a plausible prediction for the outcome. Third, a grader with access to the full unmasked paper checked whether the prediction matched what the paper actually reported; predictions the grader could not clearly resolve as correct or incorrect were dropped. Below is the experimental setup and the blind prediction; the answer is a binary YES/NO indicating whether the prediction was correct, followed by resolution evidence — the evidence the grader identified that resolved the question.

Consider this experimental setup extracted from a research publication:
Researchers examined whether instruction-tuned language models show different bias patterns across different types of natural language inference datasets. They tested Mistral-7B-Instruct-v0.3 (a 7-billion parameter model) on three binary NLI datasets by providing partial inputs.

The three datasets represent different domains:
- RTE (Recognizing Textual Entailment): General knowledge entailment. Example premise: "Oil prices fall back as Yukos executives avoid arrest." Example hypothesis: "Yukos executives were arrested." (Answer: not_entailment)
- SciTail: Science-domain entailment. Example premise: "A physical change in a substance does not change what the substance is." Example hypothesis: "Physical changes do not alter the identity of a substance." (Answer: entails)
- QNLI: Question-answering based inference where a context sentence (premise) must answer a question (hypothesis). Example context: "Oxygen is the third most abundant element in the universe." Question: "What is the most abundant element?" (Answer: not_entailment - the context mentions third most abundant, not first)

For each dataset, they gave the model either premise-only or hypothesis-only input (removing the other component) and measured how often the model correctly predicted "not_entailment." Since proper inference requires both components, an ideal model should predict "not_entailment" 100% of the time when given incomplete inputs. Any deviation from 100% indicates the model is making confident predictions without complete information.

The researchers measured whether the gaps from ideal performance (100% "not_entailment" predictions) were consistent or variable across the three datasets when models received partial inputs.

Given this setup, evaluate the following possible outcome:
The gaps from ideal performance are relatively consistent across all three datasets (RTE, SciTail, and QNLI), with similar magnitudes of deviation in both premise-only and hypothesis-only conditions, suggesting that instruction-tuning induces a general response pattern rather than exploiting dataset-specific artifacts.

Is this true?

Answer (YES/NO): NO